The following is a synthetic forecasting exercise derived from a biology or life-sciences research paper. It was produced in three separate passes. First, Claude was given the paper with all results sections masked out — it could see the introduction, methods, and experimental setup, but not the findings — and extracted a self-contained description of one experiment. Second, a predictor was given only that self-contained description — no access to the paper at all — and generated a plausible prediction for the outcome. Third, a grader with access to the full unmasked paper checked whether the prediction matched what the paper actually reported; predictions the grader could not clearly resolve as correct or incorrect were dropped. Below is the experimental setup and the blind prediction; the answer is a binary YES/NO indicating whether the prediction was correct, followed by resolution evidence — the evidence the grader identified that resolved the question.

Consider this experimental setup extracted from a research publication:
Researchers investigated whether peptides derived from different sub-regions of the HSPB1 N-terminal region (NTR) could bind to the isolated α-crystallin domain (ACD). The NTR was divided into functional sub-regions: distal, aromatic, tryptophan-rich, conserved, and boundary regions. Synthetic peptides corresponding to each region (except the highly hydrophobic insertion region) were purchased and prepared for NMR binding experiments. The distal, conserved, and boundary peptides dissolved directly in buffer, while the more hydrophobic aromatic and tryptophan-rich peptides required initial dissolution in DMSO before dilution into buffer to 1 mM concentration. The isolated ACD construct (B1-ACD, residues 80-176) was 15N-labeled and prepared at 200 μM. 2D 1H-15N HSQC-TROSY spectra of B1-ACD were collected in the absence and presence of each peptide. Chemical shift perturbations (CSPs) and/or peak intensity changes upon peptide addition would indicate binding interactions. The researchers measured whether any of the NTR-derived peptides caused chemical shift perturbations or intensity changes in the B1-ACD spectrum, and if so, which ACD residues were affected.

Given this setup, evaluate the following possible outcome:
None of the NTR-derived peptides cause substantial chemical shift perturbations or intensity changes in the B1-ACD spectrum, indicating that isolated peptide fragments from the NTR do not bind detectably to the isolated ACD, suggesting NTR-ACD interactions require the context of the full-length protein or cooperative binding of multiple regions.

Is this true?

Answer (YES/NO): NO